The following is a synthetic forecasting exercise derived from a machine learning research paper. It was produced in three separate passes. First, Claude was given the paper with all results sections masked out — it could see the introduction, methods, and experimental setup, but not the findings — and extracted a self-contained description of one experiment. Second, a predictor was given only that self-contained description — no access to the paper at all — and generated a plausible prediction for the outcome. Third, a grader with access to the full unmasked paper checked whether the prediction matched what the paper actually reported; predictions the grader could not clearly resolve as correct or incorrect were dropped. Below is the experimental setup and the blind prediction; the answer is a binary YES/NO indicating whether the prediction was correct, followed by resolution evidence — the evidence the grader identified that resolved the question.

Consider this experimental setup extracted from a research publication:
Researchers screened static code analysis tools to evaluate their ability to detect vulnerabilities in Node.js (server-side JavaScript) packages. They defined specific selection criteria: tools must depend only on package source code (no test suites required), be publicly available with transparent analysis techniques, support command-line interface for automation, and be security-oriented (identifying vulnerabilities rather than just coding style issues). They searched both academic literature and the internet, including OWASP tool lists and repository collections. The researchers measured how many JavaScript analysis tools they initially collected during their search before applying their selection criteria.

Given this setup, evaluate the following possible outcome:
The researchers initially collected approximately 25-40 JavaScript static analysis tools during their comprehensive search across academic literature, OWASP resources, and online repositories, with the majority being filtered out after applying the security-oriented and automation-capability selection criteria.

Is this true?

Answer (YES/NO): YES